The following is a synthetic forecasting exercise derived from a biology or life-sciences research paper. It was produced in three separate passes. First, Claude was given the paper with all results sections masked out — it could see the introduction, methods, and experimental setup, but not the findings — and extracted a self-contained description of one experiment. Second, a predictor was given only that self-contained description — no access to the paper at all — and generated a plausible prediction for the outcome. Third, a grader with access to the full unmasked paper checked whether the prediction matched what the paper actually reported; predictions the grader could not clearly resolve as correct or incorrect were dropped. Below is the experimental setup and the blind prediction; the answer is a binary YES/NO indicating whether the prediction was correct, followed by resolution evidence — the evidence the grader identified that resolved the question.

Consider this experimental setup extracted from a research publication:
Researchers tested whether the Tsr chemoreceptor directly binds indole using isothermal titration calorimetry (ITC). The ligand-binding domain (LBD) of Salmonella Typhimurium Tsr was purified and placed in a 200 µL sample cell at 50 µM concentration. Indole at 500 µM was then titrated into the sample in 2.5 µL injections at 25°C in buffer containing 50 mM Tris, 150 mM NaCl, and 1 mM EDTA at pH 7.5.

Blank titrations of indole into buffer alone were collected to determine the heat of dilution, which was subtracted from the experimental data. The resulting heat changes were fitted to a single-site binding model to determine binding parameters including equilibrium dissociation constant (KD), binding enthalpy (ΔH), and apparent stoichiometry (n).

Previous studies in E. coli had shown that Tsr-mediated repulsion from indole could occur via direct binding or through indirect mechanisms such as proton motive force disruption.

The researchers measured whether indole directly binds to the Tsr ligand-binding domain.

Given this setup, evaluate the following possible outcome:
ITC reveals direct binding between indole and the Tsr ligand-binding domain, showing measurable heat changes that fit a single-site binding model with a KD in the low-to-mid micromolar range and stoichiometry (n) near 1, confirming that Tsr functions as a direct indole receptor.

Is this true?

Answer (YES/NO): NO